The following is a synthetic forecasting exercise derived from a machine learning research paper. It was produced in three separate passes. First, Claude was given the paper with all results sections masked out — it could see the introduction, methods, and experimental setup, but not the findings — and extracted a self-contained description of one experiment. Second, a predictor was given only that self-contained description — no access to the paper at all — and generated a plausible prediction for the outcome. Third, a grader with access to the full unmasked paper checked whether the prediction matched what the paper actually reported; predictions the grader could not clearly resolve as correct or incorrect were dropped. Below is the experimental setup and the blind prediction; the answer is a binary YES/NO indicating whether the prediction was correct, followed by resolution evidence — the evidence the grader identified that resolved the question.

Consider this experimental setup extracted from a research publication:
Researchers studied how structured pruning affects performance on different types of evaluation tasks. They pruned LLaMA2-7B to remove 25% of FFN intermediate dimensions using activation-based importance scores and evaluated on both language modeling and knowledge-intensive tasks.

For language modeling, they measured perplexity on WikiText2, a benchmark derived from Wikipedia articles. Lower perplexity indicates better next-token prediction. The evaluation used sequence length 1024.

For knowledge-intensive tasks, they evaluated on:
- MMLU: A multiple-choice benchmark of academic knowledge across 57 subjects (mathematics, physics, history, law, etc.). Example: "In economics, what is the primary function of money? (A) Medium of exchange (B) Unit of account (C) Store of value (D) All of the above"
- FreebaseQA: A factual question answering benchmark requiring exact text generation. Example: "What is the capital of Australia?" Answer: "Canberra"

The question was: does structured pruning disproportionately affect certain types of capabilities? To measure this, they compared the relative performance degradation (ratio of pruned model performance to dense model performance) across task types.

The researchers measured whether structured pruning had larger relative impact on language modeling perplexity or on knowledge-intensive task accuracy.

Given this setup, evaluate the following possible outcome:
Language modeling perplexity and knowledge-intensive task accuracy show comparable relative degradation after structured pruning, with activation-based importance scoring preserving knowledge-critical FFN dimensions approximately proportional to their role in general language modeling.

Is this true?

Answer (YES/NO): NO